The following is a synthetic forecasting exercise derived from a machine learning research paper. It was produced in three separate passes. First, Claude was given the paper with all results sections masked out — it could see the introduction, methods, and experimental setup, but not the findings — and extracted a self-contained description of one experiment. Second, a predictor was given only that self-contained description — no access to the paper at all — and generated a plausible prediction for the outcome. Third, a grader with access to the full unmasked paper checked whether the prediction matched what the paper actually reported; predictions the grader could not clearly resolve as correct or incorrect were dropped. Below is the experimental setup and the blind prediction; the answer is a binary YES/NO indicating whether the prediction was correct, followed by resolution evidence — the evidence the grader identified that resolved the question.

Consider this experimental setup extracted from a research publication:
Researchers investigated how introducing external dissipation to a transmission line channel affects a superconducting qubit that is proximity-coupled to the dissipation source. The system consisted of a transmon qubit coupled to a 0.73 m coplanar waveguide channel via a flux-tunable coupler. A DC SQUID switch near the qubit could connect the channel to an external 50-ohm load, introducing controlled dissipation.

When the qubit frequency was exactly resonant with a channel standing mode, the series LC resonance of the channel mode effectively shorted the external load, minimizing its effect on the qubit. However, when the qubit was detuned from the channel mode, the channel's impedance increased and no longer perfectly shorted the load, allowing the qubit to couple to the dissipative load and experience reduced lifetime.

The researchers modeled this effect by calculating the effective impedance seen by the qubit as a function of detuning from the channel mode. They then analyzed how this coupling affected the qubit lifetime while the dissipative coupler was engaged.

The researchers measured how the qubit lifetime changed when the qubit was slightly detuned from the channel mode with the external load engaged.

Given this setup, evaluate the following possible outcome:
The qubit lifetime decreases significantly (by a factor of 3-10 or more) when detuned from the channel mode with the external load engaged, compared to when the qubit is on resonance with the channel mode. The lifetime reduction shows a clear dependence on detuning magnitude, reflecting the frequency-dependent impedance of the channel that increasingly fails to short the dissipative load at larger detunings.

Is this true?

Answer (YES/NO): YES